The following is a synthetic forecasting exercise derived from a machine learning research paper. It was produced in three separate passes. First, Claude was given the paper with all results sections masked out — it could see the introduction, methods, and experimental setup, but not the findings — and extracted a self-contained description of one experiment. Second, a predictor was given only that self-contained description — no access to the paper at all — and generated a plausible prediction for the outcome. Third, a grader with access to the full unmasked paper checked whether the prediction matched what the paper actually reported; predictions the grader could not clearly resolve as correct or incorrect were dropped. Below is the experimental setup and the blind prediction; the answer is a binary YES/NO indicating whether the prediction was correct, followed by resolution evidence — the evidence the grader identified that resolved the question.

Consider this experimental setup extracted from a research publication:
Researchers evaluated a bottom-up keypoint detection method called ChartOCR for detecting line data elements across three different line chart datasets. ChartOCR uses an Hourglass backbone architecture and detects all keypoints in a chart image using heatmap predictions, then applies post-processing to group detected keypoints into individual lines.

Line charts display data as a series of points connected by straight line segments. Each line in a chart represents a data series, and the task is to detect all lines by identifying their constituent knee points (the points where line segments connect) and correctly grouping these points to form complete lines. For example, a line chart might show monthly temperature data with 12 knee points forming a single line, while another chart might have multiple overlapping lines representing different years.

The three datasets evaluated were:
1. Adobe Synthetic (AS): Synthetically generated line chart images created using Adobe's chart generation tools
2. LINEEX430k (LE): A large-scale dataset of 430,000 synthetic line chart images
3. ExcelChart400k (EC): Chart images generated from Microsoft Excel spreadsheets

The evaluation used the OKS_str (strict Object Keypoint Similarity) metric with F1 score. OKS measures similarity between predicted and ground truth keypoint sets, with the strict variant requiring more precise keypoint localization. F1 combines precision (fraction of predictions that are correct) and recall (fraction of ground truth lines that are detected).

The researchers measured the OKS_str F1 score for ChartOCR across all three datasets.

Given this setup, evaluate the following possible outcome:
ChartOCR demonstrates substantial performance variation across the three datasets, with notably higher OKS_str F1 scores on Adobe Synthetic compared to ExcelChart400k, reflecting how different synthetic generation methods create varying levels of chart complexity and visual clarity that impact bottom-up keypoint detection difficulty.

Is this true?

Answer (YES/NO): NO